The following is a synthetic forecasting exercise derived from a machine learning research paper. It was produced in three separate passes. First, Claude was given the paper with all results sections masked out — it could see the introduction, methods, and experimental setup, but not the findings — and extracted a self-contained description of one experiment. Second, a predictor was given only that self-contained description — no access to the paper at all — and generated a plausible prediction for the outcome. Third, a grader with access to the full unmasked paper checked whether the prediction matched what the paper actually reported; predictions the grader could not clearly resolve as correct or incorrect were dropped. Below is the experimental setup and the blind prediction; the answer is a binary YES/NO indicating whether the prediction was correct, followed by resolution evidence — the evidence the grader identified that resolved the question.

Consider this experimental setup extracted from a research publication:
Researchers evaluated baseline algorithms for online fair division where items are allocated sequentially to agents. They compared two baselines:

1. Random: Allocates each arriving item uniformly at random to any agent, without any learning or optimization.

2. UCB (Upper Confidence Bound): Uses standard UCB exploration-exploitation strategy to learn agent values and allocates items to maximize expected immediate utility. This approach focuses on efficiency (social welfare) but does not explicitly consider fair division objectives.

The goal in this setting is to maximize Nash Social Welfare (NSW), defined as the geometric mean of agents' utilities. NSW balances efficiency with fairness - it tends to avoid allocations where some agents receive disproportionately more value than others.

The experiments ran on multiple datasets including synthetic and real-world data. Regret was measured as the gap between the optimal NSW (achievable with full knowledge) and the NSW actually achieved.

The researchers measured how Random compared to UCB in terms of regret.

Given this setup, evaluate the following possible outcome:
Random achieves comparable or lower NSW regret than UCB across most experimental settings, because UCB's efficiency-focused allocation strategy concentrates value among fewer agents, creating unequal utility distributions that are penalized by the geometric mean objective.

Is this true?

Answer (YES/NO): YES